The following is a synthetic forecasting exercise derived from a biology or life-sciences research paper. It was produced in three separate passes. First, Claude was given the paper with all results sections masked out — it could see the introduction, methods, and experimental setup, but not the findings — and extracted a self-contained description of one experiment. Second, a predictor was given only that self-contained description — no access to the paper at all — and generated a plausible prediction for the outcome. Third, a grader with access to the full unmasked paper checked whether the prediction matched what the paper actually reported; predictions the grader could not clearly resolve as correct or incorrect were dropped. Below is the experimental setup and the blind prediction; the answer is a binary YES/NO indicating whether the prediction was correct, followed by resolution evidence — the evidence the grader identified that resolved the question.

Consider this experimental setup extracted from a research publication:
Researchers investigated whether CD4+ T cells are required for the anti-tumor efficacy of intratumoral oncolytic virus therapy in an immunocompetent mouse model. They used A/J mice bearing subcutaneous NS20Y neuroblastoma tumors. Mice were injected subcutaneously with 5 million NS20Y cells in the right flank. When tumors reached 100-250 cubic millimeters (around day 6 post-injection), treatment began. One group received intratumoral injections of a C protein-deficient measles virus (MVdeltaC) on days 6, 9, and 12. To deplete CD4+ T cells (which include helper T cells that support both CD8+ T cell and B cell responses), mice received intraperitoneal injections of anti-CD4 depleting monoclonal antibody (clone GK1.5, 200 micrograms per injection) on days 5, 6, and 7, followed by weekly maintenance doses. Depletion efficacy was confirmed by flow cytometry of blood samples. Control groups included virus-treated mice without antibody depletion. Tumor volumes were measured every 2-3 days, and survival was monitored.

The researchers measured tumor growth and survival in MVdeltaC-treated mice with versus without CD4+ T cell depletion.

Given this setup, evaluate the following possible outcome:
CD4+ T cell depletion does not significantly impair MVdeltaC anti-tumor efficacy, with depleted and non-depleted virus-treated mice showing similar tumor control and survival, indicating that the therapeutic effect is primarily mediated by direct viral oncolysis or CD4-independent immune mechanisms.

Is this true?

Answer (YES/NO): NO